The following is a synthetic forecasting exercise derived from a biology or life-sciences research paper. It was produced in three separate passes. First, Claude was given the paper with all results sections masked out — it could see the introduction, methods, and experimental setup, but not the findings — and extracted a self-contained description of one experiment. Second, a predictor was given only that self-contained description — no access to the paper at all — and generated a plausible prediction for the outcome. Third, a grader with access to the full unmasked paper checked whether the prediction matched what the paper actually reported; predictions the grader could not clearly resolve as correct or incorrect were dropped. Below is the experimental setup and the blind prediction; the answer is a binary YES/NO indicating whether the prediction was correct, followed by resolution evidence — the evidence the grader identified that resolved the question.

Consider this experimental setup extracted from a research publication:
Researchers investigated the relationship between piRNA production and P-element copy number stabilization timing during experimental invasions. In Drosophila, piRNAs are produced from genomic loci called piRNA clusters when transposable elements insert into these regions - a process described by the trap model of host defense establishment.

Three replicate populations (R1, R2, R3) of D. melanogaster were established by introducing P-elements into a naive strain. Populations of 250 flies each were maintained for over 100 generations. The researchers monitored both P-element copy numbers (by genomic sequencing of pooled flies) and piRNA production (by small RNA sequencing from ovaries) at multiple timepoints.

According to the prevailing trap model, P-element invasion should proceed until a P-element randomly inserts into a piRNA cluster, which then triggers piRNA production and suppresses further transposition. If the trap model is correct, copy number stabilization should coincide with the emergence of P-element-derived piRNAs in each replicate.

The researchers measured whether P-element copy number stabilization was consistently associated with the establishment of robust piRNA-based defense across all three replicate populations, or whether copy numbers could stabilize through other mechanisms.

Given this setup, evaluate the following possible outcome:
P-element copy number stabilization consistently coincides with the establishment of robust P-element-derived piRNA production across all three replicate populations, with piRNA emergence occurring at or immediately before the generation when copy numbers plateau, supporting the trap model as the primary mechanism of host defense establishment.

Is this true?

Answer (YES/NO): NO